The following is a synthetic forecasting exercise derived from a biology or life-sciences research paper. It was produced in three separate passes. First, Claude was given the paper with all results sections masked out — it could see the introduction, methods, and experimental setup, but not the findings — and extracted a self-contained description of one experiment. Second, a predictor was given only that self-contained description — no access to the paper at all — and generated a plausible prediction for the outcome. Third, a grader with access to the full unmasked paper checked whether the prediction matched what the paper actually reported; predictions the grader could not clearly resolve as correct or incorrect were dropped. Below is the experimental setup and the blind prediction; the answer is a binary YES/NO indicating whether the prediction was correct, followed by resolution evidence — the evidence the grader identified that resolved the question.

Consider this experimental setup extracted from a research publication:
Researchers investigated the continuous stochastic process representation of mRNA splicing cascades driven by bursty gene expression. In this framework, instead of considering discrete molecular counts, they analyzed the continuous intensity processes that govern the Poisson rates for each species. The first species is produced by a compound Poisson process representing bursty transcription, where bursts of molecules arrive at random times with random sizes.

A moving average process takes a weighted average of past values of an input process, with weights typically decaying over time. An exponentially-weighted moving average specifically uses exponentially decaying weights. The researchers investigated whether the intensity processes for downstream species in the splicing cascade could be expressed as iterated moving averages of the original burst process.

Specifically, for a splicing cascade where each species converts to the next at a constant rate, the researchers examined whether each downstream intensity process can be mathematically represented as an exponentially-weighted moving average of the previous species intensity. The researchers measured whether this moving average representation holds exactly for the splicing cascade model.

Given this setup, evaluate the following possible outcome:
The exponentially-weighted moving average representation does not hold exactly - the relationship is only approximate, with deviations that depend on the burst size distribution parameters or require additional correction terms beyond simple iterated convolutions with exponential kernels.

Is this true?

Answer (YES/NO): NO